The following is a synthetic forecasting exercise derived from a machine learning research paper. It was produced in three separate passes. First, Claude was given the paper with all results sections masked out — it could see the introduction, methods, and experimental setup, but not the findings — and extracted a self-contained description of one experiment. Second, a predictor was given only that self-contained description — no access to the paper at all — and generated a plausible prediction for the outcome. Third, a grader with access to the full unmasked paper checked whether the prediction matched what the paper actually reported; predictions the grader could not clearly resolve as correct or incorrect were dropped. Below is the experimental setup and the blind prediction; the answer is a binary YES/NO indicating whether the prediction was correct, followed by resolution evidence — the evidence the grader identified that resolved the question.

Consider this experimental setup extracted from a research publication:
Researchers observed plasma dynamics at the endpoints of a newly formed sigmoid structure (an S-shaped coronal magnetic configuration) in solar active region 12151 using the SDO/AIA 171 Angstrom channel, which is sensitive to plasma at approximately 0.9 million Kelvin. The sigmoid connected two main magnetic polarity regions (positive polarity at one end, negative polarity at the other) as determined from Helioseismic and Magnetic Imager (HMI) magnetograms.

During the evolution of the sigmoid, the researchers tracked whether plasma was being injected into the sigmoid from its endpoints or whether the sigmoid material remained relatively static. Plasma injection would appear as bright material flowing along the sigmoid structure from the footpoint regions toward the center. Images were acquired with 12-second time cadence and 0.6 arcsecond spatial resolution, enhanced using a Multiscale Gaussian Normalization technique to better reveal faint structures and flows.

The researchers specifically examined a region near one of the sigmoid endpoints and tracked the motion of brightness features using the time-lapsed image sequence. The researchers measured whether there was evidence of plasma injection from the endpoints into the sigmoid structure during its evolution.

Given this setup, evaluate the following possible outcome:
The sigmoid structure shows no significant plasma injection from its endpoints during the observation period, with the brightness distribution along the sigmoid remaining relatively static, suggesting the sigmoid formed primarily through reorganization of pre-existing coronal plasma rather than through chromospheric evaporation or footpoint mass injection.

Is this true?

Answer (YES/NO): NO